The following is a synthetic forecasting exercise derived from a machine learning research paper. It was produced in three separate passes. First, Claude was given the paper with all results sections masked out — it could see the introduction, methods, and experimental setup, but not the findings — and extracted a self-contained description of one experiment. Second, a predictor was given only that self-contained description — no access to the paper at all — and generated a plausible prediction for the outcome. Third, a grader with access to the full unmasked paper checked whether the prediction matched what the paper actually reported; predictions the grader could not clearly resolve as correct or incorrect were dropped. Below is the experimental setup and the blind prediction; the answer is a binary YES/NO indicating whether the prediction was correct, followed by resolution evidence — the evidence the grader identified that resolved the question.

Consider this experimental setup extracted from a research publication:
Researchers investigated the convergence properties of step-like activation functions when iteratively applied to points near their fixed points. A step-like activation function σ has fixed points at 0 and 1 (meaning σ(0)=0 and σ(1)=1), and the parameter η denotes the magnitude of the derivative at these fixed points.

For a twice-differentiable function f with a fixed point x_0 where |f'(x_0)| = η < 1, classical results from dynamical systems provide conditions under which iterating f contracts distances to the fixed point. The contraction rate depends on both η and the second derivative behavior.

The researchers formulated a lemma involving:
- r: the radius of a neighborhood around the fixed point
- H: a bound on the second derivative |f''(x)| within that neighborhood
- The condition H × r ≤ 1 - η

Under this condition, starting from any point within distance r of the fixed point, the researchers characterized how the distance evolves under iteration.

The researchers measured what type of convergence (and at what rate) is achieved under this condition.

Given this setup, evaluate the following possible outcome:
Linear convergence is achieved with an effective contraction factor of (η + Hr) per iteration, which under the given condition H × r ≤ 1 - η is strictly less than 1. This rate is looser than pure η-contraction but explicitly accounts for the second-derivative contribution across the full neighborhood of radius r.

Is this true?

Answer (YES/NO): NO